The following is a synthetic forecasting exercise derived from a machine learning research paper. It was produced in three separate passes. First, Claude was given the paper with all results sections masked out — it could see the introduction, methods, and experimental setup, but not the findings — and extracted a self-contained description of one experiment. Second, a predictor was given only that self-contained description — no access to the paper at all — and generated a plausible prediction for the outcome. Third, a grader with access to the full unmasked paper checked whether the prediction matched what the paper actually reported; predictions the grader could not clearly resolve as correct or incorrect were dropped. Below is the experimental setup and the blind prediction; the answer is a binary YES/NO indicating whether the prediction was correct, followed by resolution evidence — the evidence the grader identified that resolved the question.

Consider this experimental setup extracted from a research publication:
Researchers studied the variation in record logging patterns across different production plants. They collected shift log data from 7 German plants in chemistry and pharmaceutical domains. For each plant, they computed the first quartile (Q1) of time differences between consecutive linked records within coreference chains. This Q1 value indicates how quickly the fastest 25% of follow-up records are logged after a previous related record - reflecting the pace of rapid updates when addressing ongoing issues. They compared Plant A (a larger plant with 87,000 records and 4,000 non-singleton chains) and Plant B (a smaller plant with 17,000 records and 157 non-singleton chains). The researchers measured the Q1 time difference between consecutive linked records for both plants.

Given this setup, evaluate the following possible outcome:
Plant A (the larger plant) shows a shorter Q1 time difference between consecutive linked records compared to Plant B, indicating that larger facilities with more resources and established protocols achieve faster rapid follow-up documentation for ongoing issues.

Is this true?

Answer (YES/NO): NO